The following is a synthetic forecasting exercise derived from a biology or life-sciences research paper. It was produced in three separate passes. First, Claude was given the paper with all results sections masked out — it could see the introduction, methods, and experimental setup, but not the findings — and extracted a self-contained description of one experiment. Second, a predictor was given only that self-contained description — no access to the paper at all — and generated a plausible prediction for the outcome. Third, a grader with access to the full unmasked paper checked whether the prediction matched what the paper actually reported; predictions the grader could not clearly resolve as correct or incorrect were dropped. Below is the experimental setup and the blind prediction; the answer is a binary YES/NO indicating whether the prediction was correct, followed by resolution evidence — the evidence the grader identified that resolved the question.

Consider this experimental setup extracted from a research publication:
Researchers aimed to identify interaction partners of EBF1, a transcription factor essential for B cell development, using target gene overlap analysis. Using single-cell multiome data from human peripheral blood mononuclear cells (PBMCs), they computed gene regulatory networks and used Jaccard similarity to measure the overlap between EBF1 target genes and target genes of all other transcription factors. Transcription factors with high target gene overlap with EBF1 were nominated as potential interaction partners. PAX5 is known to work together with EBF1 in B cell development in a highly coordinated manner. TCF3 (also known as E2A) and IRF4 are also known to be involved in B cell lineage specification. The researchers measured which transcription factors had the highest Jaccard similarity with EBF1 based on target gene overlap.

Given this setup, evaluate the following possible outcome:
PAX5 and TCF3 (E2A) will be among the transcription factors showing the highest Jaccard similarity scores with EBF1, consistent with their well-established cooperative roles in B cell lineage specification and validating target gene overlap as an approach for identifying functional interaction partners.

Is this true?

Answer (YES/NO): YES